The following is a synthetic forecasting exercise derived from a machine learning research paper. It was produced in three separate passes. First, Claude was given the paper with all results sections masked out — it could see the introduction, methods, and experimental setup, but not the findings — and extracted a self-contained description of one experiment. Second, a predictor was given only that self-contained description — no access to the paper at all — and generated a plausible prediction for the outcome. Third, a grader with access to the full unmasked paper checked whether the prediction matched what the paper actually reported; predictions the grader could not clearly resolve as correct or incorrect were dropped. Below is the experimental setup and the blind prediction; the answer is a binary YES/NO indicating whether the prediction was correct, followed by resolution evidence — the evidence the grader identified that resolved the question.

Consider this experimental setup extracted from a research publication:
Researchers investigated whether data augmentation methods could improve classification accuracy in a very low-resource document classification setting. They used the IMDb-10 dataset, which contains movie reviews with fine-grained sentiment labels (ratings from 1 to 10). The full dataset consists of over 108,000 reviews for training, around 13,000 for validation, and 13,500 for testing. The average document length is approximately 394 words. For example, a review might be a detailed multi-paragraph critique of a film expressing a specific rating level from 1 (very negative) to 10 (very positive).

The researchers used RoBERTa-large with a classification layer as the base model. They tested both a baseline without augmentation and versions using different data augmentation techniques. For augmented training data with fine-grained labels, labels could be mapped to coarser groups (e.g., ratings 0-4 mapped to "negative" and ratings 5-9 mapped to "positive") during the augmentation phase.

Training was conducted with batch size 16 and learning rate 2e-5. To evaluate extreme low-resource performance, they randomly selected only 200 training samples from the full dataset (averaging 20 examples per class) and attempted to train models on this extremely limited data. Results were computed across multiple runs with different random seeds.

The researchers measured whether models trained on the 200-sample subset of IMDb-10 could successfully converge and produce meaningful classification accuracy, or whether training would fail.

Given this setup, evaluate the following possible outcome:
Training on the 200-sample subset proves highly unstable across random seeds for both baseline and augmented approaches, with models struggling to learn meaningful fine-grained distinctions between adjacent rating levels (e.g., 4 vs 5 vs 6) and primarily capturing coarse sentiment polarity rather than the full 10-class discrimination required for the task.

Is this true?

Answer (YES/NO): NO